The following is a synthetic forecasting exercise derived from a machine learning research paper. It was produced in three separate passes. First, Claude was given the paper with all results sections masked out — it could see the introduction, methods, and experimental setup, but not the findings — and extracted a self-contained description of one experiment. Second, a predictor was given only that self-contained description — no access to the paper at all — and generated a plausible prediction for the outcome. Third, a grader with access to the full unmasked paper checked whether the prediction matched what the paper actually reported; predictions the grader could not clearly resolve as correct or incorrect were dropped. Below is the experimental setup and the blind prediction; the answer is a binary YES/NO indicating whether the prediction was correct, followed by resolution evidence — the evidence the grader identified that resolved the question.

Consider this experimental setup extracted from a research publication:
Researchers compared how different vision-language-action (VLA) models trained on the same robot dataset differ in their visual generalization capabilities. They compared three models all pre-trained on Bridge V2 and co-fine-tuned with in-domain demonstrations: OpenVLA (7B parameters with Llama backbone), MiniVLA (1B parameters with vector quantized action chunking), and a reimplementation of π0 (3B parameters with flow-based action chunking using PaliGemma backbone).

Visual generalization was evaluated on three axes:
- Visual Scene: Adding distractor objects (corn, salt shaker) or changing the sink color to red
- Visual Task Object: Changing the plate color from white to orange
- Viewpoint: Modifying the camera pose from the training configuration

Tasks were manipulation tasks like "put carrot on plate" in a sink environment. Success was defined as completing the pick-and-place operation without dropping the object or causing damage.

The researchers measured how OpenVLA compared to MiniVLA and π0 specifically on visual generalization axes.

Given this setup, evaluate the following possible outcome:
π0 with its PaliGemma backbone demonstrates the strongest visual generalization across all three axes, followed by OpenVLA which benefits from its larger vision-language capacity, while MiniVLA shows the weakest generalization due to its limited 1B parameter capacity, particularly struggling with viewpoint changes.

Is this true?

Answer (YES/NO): NO